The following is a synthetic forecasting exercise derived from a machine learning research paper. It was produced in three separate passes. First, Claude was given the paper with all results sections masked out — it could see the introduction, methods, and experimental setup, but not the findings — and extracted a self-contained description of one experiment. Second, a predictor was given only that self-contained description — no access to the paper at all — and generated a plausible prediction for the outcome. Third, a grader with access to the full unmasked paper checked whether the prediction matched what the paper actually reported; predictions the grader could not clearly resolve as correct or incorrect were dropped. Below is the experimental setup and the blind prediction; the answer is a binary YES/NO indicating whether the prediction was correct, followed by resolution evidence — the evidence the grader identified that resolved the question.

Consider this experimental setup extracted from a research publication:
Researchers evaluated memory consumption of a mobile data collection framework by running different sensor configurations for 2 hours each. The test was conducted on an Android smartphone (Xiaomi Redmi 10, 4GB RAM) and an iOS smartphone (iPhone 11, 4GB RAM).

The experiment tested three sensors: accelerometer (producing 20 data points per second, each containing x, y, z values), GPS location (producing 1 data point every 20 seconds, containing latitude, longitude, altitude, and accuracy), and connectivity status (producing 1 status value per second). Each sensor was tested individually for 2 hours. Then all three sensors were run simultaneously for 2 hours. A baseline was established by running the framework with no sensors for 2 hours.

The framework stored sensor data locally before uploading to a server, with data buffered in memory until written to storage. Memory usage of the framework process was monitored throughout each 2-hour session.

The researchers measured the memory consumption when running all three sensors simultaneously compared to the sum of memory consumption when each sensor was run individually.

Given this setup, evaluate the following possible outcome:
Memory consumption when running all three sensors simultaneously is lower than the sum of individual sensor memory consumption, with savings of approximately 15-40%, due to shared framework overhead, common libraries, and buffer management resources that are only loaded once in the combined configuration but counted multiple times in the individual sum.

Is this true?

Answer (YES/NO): NO